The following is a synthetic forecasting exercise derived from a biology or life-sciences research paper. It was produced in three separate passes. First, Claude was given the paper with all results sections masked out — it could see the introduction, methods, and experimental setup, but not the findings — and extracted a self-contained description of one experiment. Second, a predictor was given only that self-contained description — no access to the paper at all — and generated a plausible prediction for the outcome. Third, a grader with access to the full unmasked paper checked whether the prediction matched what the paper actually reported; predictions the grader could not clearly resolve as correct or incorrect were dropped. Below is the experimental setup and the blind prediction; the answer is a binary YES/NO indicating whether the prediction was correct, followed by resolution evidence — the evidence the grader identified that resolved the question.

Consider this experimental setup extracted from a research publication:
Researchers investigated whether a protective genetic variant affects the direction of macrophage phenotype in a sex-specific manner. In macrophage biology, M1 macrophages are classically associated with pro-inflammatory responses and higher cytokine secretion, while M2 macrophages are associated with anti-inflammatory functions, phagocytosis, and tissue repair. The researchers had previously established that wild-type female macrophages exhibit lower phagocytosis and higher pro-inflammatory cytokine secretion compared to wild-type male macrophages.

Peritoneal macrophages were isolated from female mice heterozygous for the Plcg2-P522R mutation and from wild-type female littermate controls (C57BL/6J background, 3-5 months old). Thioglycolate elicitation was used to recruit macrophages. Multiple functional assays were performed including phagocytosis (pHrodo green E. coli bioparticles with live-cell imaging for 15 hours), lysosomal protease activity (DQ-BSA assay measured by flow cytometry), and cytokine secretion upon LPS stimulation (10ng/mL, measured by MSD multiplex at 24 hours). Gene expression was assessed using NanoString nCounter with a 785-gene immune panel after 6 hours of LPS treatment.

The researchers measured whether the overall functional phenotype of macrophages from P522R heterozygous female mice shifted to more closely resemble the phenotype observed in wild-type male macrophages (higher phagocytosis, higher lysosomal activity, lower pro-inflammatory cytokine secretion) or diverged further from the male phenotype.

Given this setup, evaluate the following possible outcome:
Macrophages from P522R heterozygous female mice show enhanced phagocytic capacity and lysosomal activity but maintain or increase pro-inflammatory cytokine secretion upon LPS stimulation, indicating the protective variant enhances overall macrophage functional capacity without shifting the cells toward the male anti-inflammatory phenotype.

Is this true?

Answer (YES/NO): YES